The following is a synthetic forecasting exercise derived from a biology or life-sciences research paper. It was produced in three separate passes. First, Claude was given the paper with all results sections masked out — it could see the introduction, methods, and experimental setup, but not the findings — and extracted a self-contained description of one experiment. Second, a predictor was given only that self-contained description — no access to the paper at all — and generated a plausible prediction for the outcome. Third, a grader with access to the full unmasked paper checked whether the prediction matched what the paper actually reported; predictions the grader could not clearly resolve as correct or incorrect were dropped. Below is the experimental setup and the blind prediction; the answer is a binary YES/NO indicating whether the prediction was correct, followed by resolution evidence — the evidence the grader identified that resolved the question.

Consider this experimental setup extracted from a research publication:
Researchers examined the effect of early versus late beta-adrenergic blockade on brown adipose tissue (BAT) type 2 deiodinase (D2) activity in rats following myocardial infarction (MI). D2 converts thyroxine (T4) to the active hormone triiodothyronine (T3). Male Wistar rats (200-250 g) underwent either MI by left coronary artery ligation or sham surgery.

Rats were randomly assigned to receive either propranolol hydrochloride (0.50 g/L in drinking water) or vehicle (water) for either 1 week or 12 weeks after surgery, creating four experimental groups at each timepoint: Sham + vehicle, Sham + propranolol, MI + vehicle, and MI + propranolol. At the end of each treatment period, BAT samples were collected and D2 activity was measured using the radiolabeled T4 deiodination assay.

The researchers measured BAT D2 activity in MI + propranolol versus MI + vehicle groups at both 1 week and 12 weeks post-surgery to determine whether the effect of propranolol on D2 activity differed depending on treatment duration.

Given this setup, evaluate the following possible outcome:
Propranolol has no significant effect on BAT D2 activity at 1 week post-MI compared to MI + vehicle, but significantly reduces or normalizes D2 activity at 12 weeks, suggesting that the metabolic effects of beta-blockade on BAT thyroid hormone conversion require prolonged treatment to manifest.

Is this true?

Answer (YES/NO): YES